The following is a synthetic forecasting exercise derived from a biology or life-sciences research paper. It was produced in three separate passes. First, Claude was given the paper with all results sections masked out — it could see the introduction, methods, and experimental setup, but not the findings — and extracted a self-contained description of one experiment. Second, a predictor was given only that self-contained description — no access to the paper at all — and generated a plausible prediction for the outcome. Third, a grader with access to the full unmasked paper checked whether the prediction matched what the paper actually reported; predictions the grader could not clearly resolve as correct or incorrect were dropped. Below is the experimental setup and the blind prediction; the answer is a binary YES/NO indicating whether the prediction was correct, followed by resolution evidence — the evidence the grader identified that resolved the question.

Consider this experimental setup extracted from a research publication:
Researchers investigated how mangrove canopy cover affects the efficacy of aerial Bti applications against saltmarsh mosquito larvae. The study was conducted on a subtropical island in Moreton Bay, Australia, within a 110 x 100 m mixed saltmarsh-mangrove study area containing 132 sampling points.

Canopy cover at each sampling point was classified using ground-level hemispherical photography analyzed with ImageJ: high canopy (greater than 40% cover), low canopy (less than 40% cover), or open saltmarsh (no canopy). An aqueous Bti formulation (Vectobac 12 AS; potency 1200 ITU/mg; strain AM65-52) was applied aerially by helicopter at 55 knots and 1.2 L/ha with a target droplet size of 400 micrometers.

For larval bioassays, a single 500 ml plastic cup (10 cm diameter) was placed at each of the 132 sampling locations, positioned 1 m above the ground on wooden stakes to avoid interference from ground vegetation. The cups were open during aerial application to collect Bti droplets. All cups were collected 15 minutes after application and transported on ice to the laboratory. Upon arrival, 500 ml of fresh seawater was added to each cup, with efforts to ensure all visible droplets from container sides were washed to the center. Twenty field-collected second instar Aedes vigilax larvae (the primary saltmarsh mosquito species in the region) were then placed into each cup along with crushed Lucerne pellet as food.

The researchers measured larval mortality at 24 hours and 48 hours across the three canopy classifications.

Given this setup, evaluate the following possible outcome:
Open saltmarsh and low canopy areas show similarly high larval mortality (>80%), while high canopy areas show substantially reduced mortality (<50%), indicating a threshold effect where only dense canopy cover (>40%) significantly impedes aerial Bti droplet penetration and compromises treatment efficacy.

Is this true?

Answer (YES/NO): NO